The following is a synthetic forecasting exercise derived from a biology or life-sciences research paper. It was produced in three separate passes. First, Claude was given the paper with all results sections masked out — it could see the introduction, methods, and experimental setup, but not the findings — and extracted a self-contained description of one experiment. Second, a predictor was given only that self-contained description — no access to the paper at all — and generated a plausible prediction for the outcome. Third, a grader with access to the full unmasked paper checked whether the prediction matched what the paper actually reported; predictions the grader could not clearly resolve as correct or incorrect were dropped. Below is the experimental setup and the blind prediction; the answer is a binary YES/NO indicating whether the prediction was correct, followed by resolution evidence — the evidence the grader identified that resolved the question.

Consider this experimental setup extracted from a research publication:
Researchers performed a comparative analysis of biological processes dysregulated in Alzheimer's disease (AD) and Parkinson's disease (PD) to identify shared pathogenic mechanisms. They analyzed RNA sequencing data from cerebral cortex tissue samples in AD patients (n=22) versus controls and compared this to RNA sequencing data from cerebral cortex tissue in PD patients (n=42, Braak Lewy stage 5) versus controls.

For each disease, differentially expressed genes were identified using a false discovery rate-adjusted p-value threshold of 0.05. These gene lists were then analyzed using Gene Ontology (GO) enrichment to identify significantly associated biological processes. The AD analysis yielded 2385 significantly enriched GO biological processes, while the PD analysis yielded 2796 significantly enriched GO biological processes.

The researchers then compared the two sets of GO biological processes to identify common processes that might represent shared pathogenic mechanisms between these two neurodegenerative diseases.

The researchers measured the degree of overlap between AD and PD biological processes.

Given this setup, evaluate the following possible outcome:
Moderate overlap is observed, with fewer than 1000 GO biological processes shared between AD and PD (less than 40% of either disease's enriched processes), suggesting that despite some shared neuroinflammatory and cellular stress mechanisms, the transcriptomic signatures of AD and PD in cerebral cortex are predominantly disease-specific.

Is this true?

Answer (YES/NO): NO